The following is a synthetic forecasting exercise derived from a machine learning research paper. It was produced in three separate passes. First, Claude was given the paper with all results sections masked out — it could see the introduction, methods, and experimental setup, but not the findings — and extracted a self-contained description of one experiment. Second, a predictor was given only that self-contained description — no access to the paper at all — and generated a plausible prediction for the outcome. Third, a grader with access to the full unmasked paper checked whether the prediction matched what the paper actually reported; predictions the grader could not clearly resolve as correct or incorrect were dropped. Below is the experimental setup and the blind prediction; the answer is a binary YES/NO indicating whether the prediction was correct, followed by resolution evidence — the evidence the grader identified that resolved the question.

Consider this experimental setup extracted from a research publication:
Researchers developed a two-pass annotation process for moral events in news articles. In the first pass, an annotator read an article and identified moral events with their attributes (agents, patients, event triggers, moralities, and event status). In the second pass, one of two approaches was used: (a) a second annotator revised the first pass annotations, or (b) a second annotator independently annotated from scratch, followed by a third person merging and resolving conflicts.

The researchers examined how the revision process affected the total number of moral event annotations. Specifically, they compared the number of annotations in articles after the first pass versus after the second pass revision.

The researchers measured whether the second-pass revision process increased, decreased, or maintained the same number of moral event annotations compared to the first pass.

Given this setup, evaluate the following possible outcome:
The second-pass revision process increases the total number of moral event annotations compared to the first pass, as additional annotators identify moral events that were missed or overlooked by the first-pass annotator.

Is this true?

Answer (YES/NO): YES